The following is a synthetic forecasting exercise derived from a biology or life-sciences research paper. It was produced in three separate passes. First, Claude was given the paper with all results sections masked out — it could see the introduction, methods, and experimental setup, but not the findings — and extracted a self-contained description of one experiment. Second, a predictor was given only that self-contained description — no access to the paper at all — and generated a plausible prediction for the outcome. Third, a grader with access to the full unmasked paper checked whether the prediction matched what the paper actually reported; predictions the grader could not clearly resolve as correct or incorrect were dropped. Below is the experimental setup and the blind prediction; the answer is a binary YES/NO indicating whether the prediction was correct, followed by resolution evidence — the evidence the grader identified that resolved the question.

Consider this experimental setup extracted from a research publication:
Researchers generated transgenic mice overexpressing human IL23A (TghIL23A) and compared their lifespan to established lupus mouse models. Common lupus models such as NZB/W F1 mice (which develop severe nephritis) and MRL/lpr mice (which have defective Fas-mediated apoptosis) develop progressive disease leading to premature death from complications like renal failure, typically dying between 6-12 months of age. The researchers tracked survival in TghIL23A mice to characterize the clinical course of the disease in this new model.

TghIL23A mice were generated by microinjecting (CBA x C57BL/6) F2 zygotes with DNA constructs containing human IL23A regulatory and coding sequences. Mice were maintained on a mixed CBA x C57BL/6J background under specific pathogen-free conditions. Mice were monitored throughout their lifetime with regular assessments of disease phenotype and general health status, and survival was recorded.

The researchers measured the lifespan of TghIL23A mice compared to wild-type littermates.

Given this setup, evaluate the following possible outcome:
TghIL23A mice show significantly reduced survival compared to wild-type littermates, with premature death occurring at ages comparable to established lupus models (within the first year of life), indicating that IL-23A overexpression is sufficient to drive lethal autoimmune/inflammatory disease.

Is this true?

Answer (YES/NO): NO